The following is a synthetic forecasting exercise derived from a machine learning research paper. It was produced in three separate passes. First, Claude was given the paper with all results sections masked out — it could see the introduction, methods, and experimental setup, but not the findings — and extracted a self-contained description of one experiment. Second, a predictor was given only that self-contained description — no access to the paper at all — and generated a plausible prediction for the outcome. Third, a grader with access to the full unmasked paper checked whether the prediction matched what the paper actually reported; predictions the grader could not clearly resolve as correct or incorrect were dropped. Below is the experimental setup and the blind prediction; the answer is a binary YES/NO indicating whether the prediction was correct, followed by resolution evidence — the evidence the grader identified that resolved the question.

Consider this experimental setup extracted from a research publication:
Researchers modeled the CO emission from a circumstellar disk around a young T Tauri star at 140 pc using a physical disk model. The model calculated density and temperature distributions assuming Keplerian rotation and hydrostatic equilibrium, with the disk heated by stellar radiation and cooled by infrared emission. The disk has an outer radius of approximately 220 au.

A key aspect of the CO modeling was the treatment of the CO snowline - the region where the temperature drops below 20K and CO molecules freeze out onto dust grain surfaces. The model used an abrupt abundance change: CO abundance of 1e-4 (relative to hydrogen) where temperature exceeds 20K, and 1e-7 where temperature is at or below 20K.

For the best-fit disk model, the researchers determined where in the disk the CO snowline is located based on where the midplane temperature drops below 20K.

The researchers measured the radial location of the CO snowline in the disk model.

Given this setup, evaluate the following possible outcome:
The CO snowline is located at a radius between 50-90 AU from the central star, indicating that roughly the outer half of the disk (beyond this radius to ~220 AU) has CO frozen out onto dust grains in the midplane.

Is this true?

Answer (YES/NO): YES